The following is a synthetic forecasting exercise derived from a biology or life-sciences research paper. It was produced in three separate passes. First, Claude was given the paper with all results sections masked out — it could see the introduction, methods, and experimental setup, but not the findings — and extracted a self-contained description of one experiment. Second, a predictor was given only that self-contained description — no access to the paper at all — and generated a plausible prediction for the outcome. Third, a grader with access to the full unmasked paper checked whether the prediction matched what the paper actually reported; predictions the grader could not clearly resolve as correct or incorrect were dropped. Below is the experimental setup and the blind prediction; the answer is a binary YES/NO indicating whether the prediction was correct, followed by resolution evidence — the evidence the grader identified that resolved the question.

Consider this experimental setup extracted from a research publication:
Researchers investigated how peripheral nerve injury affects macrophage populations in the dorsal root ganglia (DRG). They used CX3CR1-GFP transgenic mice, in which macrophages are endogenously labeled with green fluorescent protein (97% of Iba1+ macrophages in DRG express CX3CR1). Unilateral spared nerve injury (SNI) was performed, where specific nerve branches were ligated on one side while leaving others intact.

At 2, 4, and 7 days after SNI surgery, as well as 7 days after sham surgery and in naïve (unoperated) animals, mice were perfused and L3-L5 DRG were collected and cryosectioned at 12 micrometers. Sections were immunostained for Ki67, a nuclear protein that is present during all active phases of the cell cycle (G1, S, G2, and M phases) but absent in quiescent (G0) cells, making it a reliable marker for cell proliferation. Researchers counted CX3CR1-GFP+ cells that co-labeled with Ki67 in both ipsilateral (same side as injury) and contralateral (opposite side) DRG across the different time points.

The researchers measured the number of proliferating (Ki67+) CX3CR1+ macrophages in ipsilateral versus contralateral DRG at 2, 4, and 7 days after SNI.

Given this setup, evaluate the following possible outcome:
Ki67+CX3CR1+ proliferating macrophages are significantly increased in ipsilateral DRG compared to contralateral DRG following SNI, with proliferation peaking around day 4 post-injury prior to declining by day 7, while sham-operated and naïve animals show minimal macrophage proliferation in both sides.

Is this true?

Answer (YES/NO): NO